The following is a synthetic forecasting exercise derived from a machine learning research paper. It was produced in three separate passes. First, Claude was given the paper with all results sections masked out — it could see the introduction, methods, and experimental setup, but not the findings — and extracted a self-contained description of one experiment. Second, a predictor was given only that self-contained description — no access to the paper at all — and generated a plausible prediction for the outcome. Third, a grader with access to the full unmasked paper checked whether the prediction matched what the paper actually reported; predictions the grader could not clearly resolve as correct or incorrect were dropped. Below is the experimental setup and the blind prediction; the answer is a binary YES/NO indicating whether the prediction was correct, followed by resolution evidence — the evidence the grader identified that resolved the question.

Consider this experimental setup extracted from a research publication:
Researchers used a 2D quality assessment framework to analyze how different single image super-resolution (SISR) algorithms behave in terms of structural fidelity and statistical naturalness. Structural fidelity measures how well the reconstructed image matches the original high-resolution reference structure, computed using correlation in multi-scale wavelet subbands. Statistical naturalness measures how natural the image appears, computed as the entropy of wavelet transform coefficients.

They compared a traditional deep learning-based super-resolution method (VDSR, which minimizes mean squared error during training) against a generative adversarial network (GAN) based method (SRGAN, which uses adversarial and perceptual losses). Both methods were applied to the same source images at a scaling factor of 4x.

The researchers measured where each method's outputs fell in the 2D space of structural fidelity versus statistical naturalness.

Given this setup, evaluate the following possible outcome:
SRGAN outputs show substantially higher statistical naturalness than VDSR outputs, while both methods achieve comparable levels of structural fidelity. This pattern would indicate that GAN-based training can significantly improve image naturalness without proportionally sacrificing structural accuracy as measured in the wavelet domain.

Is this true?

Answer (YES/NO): NO